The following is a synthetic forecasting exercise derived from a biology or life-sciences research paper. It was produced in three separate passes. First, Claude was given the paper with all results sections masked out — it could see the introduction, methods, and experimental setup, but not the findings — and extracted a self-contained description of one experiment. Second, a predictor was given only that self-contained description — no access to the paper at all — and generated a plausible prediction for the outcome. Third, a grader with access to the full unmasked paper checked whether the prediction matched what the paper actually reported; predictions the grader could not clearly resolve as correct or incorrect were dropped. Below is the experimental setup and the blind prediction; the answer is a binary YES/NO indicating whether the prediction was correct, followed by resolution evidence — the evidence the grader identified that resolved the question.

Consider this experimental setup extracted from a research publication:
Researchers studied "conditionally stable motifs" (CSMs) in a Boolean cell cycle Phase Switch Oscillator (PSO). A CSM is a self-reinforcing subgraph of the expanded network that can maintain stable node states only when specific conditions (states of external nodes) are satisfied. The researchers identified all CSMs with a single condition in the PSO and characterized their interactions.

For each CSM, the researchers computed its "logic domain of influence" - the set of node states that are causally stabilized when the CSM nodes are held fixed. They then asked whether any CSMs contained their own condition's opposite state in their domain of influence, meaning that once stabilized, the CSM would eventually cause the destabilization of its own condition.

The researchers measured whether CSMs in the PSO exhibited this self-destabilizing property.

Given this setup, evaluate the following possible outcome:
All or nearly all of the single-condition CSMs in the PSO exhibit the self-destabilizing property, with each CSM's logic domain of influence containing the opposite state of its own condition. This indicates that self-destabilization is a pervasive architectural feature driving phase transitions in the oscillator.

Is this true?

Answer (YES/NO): NO